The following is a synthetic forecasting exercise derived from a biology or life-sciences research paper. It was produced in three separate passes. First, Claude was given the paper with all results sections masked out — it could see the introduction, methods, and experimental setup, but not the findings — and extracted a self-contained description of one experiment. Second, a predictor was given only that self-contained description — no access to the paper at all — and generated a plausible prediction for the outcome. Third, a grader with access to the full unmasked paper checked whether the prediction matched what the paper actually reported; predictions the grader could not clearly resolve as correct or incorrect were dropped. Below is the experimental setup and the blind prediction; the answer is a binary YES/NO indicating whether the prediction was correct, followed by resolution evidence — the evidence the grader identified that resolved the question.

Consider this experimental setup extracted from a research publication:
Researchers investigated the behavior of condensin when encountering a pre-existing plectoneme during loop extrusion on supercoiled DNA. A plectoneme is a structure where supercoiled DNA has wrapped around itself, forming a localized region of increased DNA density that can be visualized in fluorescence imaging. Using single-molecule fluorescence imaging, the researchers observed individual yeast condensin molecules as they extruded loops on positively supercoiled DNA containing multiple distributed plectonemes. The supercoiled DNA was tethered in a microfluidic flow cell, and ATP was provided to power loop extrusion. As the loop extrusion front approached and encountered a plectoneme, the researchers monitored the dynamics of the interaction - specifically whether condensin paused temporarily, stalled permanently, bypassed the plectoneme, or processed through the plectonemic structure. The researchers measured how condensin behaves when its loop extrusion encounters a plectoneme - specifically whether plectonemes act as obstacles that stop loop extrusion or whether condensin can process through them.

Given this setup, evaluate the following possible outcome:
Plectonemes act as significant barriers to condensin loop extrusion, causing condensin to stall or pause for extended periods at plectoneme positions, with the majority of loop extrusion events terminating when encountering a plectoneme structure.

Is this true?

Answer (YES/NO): NO